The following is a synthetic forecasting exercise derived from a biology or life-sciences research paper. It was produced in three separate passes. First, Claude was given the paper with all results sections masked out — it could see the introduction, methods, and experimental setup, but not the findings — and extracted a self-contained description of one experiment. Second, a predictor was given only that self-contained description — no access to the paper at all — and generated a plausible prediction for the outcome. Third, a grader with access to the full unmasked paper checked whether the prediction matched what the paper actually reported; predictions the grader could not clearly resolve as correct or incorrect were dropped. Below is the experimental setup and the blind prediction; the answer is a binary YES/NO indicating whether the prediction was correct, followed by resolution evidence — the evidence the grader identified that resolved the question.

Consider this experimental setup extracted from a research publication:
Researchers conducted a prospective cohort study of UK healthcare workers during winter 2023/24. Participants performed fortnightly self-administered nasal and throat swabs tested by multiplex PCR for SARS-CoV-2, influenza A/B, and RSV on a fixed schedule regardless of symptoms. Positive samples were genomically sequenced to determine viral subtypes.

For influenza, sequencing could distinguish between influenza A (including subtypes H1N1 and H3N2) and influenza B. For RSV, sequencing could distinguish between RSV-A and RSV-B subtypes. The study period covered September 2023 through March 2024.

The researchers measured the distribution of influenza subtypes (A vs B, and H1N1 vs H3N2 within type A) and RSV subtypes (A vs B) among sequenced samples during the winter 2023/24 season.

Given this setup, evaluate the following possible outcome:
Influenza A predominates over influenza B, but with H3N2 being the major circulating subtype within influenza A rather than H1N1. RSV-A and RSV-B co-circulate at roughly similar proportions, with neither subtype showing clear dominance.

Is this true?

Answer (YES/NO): NO